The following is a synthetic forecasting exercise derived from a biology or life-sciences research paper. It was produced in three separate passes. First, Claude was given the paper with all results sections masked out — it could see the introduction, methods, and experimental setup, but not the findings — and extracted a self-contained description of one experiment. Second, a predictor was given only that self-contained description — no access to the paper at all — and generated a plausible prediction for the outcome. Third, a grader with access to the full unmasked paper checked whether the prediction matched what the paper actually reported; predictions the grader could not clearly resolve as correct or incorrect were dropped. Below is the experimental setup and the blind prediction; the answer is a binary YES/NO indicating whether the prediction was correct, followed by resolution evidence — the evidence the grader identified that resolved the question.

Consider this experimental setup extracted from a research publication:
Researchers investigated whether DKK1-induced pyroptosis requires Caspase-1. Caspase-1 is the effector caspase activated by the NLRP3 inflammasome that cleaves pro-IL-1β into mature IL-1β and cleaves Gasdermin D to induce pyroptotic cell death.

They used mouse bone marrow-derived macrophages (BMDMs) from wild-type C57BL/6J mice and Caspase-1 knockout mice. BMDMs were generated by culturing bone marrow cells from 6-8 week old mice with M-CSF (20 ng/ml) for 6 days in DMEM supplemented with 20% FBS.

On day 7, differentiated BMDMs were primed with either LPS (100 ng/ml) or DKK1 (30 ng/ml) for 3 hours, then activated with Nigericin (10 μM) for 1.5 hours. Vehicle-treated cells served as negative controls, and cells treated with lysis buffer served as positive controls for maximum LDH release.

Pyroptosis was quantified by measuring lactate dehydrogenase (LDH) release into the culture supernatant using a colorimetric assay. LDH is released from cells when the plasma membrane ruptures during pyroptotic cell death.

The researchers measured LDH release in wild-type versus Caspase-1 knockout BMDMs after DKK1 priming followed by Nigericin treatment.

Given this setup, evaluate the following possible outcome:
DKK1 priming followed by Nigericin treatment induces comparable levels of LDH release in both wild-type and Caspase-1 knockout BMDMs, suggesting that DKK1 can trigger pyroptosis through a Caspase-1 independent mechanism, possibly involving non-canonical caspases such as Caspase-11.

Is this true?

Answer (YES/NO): NO